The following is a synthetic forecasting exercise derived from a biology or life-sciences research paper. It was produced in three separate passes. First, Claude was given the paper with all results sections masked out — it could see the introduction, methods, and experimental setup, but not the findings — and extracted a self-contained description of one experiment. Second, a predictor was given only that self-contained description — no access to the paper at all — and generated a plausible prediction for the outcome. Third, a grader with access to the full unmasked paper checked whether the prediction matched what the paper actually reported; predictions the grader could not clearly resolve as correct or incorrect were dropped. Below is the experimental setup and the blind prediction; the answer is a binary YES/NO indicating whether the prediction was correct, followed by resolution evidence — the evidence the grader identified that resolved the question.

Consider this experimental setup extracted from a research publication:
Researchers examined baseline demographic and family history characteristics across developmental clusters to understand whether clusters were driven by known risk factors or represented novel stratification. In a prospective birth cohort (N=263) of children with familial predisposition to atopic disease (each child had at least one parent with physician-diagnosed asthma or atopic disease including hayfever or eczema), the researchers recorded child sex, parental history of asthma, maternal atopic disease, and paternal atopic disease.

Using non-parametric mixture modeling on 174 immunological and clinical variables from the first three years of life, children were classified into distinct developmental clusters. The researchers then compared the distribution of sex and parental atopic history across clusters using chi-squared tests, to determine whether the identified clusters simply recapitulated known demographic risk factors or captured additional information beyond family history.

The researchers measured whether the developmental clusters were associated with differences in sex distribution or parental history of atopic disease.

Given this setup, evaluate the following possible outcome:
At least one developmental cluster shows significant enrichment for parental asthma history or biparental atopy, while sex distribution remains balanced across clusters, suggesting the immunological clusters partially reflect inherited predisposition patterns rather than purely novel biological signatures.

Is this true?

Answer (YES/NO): NO